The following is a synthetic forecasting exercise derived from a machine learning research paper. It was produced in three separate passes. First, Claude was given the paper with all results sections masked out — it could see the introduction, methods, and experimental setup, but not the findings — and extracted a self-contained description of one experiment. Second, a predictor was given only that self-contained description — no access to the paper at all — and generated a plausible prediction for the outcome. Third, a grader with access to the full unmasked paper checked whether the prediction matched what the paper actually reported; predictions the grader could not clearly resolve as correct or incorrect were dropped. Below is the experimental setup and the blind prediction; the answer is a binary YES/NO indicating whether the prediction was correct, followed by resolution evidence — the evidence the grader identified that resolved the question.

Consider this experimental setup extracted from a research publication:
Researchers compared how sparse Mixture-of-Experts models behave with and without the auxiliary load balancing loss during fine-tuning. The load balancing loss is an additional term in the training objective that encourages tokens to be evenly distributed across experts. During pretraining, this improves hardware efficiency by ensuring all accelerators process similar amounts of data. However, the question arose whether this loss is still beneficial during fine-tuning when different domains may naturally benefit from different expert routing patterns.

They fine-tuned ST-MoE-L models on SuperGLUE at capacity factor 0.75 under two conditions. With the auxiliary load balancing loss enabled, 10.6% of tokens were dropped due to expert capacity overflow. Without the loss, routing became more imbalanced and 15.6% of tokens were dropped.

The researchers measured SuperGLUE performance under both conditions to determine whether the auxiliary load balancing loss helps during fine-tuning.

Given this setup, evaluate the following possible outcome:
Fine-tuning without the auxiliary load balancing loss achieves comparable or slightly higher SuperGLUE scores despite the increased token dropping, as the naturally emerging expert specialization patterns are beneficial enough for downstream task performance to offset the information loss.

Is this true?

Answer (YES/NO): NO